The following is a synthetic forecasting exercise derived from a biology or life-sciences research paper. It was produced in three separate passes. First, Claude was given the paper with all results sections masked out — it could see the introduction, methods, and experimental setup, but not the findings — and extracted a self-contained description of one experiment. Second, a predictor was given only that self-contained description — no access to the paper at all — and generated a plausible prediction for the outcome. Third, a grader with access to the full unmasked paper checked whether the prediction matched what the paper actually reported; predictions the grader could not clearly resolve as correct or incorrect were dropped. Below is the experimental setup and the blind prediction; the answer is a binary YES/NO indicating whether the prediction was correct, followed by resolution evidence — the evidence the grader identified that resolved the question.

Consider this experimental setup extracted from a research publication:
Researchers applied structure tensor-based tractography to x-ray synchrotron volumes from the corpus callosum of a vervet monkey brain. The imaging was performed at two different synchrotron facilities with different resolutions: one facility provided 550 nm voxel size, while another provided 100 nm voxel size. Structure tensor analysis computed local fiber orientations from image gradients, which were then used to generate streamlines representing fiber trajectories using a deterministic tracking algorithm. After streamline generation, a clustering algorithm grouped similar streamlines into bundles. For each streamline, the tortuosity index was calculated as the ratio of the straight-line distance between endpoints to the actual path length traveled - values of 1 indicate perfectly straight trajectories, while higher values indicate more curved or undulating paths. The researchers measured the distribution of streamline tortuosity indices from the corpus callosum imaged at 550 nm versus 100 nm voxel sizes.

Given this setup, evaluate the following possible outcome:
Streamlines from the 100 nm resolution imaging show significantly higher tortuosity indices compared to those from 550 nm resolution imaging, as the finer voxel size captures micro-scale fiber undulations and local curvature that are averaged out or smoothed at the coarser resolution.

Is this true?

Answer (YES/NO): NO